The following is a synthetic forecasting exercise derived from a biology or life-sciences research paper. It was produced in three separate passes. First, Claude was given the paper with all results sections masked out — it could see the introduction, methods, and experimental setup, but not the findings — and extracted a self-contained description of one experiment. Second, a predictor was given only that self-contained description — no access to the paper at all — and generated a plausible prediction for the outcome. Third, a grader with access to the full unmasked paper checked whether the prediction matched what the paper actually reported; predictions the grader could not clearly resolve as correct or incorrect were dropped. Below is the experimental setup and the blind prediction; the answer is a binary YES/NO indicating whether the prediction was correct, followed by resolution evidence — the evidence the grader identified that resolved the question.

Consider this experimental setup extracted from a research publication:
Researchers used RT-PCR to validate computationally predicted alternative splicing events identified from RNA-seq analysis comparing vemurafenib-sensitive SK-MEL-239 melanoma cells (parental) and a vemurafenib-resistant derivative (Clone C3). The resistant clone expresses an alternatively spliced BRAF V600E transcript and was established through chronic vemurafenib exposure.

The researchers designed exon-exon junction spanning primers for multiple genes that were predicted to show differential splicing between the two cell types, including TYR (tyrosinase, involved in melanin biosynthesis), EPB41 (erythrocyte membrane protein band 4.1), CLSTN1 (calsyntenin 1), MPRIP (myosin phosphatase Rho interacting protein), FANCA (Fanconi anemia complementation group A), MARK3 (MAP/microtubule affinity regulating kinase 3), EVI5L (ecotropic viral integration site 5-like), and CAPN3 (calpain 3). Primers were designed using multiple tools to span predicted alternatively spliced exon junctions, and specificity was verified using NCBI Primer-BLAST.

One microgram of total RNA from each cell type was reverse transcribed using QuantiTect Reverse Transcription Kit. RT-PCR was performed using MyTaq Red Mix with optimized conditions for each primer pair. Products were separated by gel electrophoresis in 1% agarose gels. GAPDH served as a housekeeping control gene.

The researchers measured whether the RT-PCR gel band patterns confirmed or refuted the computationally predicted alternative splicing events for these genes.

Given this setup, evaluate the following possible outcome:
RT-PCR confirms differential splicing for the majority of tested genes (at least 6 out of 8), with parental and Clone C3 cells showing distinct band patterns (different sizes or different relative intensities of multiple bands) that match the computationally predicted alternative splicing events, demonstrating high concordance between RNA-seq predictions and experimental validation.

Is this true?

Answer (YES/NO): YES